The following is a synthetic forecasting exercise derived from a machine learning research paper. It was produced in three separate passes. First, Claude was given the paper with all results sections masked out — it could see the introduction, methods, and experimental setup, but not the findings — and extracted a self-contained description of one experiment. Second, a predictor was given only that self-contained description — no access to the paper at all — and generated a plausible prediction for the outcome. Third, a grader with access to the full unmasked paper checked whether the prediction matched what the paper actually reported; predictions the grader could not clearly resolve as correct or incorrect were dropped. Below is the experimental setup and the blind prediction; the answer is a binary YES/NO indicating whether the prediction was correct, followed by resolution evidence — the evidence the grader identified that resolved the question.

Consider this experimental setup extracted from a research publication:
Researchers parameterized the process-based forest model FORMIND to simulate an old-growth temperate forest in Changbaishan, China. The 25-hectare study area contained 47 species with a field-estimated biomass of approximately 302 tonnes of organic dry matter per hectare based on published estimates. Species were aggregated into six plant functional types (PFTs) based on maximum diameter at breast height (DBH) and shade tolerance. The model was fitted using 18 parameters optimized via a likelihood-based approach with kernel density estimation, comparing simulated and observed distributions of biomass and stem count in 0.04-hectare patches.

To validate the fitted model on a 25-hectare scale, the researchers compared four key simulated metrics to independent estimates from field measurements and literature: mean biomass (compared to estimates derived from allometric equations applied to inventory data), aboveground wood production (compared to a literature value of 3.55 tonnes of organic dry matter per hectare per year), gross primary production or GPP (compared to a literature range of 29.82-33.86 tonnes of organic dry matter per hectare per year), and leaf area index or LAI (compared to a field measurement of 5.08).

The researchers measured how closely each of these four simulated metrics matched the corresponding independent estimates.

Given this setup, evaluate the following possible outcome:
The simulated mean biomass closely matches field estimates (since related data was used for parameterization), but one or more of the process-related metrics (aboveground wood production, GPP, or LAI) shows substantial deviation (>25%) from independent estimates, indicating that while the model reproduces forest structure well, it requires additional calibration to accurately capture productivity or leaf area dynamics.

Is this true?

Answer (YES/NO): NO